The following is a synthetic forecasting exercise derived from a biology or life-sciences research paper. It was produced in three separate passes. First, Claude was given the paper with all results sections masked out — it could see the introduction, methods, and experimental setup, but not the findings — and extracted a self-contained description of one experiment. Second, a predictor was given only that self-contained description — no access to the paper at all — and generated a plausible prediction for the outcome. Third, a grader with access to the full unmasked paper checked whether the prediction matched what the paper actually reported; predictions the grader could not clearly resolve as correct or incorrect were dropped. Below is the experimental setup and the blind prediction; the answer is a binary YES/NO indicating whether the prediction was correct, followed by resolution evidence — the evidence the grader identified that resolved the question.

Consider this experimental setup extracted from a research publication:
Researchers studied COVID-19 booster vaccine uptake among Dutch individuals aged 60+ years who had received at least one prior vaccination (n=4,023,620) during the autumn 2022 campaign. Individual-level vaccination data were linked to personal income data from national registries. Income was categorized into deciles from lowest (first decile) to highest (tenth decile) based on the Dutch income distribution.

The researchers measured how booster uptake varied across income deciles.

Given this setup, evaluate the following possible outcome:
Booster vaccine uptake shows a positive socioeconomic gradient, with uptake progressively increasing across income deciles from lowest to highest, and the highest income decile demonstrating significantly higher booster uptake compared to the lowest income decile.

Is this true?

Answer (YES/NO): YES